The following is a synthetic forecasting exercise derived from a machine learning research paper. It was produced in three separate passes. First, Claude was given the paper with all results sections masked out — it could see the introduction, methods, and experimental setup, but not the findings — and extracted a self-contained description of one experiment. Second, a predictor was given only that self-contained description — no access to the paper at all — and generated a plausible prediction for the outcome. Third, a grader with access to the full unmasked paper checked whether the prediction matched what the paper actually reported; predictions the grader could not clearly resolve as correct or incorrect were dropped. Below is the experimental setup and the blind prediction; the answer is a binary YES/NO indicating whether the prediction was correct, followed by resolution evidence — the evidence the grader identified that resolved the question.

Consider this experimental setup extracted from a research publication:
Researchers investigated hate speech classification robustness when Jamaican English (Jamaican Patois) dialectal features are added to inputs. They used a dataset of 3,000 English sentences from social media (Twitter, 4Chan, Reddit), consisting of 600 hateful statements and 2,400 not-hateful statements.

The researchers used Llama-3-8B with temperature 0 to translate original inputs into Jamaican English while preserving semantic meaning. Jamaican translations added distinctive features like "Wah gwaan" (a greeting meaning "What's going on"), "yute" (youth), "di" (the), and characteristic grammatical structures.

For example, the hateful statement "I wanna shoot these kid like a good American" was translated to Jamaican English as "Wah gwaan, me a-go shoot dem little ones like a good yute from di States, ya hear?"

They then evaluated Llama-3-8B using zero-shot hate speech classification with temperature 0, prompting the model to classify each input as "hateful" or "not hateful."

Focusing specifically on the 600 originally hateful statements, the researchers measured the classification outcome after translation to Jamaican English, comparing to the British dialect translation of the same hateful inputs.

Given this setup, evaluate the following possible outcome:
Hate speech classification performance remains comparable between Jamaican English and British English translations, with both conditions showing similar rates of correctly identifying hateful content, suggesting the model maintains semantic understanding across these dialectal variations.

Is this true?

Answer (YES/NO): NO